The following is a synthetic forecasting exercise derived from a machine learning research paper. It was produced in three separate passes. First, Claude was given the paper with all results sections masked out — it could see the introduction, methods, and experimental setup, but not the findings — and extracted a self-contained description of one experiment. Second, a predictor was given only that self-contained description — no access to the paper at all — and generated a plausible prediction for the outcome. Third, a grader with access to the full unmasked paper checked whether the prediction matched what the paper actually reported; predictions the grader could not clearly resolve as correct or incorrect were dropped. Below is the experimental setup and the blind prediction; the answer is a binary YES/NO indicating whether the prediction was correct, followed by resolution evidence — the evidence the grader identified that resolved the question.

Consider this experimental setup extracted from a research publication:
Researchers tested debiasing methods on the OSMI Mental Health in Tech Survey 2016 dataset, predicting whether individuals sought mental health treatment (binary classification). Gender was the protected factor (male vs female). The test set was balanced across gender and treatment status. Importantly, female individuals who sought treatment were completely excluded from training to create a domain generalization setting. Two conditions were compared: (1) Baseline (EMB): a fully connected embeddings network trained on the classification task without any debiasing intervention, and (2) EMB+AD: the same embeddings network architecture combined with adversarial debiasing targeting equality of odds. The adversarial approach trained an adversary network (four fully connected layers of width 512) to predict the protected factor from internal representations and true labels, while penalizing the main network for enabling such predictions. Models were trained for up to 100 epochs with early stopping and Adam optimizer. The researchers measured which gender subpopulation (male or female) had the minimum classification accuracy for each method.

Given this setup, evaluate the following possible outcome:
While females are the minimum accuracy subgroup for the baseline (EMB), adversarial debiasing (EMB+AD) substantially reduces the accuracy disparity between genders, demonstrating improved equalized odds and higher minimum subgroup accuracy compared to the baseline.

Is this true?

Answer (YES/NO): YES